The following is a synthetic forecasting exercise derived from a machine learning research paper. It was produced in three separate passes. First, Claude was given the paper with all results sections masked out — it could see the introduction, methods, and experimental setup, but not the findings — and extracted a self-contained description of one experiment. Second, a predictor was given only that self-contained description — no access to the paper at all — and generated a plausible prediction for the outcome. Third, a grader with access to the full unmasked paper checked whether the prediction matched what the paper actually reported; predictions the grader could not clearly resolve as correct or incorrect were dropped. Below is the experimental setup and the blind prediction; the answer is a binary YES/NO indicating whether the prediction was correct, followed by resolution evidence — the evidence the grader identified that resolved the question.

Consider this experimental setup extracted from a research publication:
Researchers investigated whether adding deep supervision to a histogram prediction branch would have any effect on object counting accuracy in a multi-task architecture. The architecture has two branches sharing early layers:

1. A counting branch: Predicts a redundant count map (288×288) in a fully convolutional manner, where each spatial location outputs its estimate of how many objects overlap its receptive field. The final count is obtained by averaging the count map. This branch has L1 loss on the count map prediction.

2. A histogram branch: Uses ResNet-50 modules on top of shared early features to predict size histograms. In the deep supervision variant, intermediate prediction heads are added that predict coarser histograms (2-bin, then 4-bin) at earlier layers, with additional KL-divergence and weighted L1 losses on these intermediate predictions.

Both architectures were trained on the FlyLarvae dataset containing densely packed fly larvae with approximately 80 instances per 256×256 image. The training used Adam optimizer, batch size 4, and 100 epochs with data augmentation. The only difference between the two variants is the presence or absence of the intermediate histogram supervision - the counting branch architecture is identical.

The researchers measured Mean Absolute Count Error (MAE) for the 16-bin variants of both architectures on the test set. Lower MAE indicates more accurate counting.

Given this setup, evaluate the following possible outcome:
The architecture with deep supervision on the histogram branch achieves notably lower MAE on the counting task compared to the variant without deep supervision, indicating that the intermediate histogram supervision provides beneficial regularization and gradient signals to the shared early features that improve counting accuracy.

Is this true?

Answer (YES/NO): YES